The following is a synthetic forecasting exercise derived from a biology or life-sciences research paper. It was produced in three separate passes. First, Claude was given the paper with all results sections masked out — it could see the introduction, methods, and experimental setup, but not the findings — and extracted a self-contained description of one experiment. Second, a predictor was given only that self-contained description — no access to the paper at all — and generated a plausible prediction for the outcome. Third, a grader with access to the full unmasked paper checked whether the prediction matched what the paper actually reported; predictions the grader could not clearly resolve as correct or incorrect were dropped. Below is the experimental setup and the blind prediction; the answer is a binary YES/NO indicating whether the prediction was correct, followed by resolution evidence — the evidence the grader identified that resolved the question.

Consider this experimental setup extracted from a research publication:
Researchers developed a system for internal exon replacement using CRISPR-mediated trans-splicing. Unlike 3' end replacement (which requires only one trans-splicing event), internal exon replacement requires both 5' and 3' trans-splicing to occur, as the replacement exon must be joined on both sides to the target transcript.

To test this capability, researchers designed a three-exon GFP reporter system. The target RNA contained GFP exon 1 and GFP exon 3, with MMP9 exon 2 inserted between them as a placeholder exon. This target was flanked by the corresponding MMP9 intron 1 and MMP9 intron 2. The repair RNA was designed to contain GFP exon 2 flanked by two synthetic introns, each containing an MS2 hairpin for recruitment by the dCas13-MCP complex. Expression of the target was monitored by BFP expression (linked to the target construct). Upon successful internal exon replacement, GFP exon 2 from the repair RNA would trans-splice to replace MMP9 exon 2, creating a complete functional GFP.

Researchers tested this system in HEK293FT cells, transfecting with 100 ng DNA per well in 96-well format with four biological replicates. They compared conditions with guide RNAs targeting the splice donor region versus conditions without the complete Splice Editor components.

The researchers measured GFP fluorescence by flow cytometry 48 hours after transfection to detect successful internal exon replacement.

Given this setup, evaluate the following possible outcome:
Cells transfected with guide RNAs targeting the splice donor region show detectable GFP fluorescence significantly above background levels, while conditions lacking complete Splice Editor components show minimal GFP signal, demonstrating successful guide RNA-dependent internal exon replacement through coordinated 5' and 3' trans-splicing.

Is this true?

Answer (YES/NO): YES